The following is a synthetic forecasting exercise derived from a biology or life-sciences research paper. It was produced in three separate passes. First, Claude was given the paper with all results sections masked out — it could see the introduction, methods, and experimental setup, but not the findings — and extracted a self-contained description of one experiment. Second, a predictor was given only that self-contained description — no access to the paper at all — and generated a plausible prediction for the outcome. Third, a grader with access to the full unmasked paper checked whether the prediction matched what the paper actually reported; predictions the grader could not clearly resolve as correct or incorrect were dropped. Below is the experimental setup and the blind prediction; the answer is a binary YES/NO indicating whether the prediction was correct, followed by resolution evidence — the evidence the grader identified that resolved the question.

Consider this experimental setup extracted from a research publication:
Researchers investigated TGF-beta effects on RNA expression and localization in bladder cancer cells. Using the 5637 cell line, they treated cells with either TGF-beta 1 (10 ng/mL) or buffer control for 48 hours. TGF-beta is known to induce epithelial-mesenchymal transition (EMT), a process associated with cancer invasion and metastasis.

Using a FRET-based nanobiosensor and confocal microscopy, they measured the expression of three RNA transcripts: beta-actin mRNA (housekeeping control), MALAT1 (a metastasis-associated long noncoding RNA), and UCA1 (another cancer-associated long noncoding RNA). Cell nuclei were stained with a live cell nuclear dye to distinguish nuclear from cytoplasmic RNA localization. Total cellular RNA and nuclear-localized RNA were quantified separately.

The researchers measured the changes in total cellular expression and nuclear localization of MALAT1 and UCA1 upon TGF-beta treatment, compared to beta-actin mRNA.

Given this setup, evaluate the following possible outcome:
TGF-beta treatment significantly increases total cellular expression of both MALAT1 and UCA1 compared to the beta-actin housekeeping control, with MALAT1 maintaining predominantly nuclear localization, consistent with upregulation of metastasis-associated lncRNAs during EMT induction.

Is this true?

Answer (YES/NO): NO